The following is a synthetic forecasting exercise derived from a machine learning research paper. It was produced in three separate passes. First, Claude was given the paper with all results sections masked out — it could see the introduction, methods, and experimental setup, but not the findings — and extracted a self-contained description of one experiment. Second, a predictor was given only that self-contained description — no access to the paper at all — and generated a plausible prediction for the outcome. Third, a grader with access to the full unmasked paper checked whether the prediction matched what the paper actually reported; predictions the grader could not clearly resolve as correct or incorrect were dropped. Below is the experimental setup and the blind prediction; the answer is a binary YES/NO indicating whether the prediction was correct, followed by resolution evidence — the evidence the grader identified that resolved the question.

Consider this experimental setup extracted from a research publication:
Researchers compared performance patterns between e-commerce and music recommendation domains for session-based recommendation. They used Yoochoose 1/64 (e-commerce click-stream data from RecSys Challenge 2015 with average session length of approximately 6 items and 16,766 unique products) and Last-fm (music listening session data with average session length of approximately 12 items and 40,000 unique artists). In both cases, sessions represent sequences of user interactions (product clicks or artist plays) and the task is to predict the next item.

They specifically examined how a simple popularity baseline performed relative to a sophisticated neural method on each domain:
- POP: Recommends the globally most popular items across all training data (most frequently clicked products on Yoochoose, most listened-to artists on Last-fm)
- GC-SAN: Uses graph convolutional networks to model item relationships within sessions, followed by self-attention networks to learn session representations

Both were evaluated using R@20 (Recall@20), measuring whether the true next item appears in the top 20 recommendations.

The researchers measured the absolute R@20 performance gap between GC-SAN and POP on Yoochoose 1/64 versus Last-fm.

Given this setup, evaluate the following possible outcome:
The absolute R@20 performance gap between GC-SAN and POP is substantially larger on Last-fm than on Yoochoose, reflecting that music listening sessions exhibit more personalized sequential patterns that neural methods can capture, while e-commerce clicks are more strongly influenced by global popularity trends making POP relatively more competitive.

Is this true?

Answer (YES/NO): NO